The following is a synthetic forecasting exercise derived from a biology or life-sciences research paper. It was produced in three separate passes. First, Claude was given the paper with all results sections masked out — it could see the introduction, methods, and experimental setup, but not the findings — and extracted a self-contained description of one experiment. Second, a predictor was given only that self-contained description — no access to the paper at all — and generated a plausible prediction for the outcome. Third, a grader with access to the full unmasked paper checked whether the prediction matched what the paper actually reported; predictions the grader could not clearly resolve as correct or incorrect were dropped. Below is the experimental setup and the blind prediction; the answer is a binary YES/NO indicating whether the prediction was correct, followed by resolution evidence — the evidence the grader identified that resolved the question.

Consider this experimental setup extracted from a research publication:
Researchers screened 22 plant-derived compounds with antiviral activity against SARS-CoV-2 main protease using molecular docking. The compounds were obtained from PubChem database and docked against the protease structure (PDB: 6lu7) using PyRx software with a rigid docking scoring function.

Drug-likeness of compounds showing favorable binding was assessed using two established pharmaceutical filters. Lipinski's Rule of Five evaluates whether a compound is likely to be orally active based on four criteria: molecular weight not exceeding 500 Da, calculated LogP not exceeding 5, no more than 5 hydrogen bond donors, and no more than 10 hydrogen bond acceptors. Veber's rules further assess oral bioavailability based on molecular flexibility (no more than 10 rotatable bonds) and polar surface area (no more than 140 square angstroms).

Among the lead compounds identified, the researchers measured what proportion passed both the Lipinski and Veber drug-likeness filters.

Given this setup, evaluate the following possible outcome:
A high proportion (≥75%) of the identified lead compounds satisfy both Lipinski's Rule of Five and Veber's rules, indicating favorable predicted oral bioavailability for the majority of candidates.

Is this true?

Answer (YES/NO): YES